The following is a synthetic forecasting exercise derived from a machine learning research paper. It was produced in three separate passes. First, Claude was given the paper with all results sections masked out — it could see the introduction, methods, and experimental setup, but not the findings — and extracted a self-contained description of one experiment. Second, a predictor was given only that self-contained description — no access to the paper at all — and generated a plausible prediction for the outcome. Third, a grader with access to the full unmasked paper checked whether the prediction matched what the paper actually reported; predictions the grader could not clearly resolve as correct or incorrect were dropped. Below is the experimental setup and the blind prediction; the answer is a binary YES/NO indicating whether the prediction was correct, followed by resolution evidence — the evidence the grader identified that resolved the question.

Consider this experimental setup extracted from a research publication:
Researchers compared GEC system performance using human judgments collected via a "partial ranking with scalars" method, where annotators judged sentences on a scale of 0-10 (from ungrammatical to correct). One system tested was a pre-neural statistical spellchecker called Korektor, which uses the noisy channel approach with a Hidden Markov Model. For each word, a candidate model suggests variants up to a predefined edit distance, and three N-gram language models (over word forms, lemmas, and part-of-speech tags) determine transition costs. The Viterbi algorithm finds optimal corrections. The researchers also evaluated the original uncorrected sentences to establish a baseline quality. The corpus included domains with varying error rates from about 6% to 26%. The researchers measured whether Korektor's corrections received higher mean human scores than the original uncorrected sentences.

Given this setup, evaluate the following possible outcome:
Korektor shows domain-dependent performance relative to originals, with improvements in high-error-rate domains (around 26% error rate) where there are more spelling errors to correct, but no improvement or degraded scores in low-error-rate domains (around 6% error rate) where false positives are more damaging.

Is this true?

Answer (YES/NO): YES